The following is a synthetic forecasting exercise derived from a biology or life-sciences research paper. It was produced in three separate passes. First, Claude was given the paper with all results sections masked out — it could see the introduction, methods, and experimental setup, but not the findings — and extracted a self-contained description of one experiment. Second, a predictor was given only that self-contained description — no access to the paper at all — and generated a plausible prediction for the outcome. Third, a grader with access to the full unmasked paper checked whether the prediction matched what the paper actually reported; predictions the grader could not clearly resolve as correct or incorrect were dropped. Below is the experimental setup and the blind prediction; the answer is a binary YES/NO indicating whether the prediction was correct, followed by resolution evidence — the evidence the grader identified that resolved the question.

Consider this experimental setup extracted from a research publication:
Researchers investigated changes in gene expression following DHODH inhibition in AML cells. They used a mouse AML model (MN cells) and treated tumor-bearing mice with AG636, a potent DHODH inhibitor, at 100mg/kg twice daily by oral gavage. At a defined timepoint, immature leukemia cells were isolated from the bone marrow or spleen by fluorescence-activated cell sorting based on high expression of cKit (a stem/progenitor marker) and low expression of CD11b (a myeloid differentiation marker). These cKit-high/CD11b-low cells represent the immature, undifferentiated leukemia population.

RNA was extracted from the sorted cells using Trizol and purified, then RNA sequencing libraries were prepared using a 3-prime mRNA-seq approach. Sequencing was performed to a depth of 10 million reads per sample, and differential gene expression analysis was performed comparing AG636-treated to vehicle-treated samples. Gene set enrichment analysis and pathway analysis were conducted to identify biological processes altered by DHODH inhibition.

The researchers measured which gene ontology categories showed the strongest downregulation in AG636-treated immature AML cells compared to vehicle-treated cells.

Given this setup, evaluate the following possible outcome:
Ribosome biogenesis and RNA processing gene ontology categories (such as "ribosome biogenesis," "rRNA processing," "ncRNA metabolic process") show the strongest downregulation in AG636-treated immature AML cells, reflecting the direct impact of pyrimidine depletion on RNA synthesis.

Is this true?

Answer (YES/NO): NO